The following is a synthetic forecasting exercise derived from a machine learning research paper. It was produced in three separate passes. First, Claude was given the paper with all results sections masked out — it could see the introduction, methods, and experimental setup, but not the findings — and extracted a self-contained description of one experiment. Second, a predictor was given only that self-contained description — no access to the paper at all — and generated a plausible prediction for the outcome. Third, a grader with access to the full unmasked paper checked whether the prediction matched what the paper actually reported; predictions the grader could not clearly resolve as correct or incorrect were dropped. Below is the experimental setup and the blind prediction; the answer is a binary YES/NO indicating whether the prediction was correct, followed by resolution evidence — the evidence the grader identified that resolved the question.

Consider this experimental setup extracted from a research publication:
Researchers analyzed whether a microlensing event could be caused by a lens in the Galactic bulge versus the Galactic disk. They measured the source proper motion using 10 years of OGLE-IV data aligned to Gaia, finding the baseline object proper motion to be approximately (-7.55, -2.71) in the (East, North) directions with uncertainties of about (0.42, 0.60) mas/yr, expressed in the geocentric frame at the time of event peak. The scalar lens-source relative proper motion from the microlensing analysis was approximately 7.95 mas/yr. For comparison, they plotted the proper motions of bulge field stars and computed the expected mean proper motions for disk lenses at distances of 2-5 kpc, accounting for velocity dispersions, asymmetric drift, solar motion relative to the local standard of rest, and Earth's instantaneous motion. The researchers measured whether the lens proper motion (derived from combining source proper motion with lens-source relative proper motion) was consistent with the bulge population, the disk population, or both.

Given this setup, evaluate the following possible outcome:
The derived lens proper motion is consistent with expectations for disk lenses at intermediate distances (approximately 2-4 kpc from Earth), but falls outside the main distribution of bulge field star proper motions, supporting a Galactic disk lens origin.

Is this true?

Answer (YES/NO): NO